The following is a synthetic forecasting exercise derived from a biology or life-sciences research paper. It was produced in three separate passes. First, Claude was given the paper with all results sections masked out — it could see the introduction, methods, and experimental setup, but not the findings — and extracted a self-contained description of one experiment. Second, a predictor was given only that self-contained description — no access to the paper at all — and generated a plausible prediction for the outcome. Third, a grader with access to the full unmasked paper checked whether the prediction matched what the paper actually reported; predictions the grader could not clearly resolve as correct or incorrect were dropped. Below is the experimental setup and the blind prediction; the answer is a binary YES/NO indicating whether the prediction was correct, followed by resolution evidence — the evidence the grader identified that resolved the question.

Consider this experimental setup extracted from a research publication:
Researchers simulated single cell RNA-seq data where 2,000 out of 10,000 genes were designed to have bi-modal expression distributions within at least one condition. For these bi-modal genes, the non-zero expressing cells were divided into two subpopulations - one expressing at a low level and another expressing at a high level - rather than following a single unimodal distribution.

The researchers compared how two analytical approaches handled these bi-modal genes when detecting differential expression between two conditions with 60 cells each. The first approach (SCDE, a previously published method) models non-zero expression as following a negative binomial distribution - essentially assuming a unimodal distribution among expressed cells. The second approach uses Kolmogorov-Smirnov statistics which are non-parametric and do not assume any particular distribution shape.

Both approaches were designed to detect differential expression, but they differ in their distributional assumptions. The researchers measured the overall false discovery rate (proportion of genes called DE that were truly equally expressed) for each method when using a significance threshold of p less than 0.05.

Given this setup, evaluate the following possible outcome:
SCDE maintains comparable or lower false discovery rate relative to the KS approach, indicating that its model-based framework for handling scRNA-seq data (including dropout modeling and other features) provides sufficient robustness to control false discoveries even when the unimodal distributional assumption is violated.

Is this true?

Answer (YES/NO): NO